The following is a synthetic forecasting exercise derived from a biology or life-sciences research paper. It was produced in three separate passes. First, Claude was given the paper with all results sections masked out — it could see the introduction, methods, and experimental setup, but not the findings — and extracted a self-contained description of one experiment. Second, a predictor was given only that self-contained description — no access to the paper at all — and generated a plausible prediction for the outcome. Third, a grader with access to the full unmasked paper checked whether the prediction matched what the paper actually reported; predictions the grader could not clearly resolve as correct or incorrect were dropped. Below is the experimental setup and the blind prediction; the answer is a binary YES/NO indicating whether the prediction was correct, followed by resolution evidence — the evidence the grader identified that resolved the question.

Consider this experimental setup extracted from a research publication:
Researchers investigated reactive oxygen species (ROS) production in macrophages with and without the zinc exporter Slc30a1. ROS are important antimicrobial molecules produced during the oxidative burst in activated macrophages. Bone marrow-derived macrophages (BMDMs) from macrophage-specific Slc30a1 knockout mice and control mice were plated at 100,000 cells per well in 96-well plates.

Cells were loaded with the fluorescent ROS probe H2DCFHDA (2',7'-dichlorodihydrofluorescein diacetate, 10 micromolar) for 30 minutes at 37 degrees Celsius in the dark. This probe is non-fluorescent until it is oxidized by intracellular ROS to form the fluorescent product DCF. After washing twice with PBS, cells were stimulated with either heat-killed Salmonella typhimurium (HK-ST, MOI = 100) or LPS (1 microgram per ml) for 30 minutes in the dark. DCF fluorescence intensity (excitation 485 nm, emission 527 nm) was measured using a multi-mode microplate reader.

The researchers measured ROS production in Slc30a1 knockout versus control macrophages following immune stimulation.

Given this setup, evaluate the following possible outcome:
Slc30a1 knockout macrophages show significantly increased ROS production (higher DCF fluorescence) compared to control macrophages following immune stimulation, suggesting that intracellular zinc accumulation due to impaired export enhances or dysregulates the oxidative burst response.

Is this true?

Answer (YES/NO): NO